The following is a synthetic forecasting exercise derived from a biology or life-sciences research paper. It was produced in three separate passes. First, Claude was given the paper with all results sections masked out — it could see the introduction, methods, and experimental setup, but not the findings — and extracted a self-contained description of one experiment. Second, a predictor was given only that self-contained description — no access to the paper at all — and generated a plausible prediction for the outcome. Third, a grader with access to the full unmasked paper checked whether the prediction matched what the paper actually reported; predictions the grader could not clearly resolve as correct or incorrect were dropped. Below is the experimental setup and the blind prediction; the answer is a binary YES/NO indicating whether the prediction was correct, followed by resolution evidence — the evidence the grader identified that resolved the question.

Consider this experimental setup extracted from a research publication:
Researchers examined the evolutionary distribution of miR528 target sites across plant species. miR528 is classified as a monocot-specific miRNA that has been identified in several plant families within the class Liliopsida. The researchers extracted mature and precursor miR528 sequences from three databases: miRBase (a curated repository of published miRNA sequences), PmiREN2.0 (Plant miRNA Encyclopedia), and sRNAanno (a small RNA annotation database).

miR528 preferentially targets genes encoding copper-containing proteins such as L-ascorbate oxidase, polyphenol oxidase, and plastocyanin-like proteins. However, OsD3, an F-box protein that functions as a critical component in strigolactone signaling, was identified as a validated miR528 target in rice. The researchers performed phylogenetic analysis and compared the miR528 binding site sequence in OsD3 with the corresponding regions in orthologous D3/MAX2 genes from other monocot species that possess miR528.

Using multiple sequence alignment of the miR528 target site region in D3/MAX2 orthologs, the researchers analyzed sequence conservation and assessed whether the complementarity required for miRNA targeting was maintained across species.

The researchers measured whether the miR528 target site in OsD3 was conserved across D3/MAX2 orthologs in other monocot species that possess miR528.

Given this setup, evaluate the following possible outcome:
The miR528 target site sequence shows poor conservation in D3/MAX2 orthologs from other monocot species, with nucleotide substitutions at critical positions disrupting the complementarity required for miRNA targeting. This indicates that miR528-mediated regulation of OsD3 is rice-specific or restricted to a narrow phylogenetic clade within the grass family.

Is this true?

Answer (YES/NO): YES